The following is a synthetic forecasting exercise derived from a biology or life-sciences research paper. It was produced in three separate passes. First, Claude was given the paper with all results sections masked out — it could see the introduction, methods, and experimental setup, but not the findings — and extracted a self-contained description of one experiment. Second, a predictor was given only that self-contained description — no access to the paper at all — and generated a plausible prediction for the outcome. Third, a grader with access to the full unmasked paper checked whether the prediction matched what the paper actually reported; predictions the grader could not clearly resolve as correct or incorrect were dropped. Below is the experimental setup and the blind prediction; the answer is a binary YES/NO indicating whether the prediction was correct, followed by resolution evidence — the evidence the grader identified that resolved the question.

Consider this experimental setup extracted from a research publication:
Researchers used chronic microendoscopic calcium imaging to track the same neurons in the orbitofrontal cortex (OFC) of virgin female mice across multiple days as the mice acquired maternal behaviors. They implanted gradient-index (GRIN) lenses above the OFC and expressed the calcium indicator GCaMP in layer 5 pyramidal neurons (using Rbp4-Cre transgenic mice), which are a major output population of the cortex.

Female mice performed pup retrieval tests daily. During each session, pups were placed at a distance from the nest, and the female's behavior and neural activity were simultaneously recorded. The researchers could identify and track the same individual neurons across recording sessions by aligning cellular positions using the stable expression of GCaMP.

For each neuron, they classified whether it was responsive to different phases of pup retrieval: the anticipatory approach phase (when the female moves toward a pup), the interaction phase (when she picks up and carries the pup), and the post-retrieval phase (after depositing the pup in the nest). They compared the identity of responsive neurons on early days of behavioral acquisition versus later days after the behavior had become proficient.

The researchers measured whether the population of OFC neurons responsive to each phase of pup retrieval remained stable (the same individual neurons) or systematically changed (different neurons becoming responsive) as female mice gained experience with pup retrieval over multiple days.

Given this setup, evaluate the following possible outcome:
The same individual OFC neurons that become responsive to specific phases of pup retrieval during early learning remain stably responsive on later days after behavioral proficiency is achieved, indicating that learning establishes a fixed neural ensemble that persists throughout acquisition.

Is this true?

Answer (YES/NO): NO